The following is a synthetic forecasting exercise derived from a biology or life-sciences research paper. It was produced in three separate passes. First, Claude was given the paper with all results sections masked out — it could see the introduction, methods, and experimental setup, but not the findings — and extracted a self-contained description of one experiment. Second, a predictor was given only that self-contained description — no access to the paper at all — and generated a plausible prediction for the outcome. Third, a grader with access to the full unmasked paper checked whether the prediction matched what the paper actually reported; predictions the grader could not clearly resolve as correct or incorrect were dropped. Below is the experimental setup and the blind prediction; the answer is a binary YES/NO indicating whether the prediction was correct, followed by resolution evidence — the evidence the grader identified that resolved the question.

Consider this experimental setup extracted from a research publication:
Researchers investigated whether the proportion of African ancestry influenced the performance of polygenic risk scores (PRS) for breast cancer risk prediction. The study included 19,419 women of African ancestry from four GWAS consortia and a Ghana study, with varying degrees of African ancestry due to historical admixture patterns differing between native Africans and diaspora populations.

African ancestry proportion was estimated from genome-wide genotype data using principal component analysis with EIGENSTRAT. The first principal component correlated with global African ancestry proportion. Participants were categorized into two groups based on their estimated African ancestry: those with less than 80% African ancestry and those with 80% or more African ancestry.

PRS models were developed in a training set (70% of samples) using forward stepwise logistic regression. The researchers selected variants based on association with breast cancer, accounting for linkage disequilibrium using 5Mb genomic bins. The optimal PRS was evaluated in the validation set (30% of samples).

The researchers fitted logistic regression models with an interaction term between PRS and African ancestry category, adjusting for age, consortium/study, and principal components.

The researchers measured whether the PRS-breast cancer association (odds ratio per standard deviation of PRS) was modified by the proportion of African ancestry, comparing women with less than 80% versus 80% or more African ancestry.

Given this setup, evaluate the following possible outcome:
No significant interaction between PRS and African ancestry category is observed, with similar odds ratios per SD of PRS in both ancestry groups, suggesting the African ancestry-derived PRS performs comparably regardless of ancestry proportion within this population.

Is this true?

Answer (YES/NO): YES